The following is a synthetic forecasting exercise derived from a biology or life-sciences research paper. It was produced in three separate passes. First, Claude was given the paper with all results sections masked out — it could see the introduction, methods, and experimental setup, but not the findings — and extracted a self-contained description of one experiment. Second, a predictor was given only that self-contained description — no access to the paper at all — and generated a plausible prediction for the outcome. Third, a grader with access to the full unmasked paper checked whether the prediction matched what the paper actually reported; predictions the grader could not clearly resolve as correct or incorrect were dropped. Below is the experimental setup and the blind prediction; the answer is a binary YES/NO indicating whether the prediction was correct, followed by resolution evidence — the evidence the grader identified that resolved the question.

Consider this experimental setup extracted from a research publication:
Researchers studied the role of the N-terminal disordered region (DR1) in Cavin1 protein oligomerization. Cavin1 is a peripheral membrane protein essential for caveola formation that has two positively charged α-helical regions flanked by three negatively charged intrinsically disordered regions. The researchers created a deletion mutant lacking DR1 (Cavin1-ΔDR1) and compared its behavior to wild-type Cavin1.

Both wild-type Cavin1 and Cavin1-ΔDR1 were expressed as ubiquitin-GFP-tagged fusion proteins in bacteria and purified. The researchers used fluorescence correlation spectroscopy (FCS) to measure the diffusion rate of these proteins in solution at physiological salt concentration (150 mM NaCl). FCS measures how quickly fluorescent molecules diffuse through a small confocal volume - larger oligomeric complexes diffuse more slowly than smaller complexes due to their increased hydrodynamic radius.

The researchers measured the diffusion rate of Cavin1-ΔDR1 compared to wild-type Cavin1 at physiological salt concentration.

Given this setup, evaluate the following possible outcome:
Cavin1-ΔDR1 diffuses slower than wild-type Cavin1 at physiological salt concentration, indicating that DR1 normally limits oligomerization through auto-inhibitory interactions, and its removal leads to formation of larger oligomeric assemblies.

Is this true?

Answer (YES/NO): NO